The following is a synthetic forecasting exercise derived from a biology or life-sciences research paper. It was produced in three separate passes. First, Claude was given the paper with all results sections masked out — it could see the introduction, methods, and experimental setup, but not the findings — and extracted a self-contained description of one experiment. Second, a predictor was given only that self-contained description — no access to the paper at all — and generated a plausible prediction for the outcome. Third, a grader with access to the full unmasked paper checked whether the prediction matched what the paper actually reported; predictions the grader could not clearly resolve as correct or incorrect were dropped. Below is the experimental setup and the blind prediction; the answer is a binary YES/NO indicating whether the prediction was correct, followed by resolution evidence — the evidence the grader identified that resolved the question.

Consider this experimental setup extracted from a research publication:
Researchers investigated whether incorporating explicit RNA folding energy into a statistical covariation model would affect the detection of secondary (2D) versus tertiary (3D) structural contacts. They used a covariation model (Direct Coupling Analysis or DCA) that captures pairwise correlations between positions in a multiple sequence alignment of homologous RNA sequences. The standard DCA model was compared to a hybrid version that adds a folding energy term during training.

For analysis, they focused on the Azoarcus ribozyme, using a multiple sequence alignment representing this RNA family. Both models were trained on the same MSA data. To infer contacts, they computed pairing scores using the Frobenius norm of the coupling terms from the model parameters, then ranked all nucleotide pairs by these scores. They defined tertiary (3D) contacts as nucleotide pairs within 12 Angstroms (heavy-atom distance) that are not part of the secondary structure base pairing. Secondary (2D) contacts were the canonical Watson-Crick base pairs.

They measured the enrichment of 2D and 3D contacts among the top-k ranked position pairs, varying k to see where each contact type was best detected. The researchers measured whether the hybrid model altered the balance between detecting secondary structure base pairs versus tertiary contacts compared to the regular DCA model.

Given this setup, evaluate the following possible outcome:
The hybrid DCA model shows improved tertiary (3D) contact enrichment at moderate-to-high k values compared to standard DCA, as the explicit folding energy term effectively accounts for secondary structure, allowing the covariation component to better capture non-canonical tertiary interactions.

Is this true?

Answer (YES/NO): YES